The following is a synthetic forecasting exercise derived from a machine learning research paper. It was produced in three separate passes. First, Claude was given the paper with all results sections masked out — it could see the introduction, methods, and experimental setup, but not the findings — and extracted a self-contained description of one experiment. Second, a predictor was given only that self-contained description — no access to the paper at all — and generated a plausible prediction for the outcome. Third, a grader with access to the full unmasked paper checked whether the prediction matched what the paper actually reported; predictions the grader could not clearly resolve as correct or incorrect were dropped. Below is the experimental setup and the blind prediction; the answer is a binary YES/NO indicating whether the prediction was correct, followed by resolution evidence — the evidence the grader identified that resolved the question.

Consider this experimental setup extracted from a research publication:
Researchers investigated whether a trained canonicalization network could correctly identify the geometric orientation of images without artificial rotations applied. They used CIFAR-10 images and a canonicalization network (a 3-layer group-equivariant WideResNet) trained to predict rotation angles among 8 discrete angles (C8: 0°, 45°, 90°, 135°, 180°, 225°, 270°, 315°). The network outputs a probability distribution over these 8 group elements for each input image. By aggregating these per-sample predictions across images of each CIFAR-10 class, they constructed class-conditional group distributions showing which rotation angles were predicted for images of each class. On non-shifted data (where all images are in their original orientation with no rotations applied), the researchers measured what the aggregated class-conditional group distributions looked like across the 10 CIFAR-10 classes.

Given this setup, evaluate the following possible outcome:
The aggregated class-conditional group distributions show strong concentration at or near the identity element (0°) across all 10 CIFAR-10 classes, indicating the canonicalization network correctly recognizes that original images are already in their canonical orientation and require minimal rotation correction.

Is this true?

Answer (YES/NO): YES